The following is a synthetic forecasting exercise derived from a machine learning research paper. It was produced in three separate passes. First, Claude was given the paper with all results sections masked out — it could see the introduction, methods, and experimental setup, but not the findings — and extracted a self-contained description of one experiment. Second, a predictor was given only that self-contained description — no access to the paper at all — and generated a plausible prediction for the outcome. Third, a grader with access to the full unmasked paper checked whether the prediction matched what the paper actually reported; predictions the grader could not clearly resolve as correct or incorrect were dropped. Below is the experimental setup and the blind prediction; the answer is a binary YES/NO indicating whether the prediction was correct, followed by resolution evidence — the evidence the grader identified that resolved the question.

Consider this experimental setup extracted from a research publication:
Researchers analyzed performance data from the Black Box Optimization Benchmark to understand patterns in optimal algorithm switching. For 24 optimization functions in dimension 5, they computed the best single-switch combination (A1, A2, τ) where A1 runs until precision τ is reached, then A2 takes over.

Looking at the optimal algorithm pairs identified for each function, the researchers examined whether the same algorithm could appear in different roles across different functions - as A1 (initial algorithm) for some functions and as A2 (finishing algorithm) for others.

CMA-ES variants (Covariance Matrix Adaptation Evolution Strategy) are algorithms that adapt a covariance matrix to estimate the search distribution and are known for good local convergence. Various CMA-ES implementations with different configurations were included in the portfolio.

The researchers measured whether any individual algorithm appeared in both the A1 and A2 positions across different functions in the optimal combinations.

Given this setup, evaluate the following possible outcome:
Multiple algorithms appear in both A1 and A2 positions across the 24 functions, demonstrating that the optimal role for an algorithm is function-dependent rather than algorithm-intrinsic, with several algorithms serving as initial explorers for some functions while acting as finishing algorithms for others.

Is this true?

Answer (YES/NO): YES